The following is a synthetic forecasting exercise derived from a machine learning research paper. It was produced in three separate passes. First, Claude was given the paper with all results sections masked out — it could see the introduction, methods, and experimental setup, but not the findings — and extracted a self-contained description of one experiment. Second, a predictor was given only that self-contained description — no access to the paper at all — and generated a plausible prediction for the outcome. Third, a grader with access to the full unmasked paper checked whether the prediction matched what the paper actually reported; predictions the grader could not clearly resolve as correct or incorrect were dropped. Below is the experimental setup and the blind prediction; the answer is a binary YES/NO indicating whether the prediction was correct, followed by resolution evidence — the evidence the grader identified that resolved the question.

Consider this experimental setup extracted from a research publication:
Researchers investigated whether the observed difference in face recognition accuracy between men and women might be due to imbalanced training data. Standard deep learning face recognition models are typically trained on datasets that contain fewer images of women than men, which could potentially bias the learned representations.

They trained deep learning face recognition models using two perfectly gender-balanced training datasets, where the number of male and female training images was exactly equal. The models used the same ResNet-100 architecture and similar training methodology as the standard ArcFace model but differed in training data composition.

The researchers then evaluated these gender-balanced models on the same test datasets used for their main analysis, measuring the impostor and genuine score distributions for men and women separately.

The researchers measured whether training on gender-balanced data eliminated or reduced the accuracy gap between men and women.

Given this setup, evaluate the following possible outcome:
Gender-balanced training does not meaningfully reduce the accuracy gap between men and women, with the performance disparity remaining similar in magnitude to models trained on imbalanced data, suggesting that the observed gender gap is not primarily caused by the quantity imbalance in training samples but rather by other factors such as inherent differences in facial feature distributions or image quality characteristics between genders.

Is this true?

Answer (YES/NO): YES